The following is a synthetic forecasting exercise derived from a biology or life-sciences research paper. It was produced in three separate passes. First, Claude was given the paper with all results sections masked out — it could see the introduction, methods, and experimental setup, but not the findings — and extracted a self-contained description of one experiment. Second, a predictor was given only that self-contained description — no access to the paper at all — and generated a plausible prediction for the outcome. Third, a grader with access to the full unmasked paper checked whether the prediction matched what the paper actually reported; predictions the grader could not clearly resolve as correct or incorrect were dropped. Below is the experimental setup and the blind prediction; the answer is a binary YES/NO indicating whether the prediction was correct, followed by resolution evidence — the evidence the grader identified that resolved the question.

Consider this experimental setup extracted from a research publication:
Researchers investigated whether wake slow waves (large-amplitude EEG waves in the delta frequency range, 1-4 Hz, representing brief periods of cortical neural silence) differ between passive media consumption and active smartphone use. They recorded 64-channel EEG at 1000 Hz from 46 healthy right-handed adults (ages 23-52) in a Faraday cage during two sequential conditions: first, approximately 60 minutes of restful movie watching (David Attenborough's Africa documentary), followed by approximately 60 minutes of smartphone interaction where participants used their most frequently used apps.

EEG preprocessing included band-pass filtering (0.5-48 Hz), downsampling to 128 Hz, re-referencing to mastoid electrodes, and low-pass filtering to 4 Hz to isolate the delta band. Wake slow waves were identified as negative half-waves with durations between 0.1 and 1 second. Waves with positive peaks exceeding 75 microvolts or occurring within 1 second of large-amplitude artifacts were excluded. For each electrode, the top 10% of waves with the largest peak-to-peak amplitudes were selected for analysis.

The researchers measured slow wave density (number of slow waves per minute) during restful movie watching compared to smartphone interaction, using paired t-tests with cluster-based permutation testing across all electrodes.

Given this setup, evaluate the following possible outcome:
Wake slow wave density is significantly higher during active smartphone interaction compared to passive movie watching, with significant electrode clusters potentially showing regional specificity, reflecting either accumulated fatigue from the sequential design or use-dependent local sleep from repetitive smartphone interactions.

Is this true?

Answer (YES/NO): NO